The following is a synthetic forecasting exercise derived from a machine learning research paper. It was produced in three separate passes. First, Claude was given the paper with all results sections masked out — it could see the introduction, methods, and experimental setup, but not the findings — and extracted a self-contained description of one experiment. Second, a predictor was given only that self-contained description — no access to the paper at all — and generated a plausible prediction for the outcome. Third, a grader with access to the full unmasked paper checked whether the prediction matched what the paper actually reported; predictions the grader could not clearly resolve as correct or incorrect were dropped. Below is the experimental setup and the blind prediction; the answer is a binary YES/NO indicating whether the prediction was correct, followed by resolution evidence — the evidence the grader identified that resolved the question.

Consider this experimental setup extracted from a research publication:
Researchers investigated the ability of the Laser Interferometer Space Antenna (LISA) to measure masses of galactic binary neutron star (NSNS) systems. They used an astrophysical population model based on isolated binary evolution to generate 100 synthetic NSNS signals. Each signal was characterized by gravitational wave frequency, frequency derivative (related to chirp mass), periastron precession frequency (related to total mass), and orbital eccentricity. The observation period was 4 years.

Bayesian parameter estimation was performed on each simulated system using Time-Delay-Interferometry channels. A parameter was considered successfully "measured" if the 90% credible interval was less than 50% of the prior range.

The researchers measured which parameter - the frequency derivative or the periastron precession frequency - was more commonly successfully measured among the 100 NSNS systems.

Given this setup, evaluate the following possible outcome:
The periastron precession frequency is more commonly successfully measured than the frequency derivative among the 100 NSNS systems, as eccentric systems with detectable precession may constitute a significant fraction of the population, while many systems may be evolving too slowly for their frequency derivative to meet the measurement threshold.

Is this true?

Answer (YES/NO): YES